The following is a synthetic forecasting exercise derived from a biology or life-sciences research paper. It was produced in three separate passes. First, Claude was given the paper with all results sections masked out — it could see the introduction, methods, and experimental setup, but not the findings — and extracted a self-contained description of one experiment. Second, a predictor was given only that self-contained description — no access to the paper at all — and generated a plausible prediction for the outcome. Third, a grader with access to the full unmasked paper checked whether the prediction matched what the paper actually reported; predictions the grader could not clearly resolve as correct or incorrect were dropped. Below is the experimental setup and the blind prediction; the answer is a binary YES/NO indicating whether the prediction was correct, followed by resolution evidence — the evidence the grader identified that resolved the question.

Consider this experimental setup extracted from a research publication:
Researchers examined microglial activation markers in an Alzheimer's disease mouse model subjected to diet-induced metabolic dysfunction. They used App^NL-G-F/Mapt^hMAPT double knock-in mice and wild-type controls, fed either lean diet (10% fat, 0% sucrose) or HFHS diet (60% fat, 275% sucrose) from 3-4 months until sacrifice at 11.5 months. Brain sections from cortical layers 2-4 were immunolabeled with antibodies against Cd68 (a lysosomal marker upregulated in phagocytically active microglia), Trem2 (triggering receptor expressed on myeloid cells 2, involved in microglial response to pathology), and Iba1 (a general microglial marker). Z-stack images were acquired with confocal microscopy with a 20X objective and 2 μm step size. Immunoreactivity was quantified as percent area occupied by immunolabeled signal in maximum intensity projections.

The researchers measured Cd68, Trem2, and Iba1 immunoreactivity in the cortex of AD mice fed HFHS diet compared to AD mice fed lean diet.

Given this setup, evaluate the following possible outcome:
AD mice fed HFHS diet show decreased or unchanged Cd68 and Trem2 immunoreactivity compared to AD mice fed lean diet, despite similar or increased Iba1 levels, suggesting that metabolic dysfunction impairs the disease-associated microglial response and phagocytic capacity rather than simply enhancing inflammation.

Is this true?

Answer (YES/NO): NO